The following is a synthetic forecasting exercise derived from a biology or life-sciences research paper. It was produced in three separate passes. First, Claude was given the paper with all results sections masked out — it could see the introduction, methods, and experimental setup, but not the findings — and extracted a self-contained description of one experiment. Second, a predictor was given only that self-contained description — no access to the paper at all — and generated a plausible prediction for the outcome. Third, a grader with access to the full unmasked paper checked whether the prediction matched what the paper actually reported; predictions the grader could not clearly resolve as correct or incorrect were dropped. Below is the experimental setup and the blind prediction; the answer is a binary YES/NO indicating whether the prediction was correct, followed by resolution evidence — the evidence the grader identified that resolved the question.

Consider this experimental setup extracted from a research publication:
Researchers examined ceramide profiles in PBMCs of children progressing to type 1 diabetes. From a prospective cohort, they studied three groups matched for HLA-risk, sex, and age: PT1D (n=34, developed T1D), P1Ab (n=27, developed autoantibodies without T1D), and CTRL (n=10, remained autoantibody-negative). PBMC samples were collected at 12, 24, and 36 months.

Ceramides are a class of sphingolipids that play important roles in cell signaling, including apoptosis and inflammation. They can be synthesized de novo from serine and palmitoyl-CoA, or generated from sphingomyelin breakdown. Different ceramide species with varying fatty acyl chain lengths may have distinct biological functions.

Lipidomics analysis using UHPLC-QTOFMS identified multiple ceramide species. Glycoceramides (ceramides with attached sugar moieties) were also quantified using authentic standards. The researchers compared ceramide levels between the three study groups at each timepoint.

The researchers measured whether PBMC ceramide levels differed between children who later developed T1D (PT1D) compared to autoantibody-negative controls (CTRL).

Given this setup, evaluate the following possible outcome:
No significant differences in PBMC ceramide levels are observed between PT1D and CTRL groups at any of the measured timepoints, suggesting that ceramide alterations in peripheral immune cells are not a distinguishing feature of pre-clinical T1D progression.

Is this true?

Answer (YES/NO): NO